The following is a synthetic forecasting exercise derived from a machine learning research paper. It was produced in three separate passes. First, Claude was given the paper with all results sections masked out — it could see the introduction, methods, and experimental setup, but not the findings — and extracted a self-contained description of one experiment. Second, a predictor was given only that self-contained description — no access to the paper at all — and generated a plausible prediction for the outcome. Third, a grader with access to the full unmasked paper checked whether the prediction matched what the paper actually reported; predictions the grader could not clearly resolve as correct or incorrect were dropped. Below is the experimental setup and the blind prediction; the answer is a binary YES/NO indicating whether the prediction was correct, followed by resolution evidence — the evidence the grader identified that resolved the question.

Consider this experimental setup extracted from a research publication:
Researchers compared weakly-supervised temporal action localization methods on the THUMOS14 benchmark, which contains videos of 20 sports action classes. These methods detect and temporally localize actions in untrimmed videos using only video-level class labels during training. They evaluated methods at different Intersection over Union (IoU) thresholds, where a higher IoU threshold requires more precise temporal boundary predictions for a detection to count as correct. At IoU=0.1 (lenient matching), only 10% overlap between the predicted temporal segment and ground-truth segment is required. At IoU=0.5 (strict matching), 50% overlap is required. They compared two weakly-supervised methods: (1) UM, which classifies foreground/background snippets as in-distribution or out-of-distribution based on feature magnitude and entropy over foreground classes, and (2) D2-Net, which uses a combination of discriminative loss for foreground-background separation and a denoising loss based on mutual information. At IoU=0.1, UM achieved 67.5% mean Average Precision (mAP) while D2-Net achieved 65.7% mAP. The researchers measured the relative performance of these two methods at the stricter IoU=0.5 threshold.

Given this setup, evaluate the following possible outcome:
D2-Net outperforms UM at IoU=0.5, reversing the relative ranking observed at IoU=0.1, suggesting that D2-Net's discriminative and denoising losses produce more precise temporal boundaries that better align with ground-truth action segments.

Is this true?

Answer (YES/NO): YES